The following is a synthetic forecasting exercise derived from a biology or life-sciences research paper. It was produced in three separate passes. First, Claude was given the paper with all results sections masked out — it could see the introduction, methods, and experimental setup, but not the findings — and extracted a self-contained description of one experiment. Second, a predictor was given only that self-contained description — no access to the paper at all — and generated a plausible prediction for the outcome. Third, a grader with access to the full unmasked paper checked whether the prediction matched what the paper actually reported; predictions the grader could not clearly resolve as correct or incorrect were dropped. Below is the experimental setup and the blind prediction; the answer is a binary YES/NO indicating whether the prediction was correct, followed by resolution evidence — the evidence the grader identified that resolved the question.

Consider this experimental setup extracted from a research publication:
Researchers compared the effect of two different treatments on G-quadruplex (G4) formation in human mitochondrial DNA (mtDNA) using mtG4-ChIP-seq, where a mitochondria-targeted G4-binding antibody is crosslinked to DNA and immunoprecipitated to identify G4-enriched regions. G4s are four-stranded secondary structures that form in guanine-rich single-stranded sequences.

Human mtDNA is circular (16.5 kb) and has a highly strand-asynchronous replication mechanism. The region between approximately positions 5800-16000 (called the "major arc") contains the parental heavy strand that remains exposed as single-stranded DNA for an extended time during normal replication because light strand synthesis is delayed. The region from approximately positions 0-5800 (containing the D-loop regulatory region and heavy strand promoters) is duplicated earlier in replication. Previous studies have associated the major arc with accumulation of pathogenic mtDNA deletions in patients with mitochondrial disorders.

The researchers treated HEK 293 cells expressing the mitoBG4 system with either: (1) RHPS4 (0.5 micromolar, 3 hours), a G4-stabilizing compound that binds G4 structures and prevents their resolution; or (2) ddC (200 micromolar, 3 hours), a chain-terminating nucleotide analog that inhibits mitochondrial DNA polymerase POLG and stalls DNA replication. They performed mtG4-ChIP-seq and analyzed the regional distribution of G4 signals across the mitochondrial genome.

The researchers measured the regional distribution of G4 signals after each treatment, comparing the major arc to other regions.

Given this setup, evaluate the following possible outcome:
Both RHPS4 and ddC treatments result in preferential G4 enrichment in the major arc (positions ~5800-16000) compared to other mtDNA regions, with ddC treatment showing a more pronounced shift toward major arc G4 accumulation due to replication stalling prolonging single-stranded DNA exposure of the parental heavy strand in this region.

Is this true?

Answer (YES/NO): NO